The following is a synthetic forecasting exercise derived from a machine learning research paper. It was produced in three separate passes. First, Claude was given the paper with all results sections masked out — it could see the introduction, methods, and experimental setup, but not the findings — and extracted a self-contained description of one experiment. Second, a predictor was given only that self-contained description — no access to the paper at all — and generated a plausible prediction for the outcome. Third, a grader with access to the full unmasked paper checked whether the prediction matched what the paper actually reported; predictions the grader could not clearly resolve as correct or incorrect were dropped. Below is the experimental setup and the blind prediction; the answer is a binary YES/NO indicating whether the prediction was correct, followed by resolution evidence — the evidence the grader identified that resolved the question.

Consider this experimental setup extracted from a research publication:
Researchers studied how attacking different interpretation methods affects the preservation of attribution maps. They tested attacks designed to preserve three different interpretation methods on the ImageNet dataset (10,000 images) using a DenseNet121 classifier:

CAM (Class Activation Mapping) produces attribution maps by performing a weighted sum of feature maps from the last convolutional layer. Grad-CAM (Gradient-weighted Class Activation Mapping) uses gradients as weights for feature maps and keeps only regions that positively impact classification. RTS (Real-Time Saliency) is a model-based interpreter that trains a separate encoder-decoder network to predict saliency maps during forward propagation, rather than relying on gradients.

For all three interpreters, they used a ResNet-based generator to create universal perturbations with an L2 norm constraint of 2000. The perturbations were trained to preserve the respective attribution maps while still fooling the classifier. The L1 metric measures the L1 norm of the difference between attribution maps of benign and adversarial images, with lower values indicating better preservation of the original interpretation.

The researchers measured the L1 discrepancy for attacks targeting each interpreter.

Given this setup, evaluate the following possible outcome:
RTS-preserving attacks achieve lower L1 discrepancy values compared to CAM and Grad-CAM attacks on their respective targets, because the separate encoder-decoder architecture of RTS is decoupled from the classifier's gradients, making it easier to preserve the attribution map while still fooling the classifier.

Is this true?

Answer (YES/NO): NO